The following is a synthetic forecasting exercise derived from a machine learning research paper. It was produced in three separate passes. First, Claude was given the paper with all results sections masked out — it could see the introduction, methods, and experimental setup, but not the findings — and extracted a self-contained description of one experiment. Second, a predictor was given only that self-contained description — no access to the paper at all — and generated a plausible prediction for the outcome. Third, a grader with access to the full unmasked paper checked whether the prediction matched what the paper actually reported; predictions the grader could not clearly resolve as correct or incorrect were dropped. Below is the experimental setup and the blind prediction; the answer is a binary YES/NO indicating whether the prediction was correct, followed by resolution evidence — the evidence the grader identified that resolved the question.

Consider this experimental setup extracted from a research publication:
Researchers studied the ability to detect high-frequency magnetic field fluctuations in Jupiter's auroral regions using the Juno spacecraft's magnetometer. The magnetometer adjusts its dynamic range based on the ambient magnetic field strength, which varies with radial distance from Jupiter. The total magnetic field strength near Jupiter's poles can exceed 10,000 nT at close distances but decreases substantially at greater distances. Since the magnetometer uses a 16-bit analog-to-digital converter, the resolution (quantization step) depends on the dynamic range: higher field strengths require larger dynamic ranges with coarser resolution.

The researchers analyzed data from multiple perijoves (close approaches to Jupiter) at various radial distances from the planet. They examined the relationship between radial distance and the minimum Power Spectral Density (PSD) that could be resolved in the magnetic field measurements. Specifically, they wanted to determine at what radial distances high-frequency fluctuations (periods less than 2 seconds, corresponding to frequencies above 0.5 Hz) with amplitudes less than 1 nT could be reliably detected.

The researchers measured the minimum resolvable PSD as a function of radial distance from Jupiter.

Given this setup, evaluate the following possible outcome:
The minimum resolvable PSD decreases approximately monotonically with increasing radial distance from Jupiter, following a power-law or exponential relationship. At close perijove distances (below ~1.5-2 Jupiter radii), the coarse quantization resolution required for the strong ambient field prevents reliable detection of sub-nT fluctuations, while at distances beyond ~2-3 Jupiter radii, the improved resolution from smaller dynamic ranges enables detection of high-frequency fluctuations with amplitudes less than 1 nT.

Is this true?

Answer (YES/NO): NO